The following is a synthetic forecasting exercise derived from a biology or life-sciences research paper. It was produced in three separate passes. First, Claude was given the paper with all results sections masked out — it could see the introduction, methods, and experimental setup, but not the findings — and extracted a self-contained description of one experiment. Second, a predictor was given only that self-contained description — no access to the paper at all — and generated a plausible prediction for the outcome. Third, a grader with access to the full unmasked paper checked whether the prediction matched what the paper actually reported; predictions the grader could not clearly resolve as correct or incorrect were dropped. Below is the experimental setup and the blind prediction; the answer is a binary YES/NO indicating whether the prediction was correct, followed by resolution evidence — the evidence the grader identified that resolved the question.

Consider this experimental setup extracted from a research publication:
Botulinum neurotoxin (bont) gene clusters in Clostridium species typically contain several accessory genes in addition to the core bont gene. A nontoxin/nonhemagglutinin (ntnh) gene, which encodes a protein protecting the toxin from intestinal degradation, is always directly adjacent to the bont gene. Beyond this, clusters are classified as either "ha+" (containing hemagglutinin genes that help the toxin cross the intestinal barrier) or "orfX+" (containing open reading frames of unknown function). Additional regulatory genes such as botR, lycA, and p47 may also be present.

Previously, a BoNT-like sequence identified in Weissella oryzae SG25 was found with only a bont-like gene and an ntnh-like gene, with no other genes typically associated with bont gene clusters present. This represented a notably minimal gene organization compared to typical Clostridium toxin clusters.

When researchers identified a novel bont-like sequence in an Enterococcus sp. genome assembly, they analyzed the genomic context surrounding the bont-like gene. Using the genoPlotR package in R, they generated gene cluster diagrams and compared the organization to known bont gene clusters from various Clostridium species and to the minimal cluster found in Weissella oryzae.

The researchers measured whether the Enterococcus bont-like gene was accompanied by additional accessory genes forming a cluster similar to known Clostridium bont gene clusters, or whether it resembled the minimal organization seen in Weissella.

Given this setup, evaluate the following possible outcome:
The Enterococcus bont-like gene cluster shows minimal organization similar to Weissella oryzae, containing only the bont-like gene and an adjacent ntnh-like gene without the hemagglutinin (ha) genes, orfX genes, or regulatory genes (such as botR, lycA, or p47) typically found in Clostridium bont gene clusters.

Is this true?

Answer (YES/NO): NO